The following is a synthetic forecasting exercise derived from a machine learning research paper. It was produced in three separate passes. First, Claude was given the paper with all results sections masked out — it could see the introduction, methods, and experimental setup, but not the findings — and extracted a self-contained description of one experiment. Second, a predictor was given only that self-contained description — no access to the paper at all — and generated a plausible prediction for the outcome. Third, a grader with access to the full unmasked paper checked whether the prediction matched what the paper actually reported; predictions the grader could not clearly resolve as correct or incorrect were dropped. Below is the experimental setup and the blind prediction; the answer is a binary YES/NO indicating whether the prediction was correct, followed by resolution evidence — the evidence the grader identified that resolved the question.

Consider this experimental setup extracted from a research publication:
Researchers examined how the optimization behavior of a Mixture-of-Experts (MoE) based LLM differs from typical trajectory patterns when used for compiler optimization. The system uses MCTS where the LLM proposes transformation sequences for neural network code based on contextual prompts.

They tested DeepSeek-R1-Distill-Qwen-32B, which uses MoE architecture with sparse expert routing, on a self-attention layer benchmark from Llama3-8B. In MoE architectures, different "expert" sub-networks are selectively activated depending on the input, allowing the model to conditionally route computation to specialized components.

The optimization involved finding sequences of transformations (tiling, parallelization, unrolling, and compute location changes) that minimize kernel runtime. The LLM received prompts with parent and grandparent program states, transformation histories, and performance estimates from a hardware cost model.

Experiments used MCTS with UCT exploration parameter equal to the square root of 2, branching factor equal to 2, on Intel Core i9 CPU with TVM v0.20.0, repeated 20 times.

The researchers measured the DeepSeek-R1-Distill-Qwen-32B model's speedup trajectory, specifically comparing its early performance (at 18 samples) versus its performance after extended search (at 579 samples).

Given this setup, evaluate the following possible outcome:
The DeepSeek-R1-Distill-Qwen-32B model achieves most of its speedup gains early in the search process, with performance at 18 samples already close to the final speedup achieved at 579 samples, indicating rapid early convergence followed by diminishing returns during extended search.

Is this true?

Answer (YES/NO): NO